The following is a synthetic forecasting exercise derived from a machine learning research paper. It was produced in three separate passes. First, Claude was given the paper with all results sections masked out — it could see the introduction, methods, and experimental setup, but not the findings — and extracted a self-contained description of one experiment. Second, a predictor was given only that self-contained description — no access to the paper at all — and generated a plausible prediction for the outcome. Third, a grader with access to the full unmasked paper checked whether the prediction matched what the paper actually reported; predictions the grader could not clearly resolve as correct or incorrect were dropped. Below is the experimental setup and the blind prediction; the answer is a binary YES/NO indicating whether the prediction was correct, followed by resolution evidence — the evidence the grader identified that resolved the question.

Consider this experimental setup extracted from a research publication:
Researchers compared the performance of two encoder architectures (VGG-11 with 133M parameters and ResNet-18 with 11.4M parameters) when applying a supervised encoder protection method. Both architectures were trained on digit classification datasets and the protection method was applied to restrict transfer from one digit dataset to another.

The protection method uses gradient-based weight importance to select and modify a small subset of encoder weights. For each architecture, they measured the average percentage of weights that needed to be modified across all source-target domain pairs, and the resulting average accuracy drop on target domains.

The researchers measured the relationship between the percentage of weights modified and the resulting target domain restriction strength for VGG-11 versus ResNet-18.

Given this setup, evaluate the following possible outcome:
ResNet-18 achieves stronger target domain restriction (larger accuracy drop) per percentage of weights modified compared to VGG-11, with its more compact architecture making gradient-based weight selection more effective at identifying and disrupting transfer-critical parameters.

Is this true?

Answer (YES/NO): YES